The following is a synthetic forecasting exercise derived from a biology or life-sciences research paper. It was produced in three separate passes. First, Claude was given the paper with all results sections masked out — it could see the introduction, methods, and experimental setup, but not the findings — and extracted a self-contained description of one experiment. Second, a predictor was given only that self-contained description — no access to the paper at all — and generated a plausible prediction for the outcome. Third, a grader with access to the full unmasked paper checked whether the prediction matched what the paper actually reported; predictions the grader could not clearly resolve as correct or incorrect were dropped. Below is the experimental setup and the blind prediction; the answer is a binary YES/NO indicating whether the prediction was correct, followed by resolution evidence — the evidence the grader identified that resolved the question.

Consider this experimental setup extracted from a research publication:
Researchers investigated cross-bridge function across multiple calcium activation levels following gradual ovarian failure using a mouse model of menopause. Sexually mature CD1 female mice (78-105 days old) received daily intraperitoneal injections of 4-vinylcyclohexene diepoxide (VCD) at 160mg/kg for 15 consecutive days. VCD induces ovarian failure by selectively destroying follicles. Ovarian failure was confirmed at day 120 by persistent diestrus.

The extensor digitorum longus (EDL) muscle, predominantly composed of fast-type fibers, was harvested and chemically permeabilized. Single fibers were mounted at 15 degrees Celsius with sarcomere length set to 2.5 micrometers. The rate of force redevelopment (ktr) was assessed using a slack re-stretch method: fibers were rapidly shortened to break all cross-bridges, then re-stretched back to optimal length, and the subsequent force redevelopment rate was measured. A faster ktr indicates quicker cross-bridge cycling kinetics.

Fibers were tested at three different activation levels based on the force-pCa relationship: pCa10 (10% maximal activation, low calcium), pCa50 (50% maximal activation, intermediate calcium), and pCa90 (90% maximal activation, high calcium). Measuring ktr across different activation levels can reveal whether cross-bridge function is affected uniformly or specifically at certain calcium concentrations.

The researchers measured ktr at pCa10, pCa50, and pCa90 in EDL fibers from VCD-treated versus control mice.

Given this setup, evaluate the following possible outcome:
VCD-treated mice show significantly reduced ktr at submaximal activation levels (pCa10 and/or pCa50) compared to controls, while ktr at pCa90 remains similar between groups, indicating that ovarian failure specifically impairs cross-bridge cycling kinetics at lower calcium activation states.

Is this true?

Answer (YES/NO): NO